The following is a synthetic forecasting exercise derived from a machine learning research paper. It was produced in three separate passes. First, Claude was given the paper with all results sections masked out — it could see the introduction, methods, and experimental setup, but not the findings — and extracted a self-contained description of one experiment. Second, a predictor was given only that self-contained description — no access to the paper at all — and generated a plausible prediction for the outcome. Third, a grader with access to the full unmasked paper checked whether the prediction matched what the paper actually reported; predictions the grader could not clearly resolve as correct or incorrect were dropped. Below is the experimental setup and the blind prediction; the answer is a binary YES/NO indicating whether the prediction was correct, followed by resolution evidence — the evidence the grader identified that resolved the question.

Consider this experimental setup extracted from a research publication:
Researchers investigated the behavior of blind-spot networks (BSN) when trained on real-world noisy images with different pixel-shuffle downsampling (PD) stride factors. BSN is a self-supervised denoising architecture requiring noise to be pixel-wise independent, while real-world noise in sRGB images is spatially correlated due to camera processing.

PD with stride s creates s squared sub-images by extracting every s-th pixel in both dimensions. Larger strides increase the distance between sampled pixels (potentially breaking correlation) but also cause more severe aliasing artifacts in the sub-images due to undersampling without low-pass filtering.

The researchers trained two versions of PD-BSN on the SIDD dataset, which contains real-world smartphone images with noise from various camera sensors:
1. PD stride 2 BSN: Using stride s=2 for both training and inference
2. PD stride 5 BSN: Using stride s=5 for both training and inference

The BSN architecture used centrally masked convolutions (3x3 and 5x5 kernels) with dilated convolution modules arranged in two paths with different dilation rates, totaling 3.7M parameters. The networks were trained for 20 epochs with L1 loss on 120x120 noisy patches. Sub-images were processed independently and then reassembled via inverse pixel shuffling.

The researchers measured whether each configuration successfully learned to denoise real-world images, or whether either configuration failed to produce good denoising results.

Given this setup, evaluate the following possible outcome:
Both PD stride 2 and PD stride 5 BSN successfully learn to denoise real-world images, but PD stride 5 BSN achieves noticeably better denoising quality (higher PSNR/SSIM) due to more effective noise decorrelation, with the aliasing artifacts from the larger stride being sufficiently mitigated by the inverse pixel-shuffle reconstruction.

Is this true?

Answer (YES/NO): NO